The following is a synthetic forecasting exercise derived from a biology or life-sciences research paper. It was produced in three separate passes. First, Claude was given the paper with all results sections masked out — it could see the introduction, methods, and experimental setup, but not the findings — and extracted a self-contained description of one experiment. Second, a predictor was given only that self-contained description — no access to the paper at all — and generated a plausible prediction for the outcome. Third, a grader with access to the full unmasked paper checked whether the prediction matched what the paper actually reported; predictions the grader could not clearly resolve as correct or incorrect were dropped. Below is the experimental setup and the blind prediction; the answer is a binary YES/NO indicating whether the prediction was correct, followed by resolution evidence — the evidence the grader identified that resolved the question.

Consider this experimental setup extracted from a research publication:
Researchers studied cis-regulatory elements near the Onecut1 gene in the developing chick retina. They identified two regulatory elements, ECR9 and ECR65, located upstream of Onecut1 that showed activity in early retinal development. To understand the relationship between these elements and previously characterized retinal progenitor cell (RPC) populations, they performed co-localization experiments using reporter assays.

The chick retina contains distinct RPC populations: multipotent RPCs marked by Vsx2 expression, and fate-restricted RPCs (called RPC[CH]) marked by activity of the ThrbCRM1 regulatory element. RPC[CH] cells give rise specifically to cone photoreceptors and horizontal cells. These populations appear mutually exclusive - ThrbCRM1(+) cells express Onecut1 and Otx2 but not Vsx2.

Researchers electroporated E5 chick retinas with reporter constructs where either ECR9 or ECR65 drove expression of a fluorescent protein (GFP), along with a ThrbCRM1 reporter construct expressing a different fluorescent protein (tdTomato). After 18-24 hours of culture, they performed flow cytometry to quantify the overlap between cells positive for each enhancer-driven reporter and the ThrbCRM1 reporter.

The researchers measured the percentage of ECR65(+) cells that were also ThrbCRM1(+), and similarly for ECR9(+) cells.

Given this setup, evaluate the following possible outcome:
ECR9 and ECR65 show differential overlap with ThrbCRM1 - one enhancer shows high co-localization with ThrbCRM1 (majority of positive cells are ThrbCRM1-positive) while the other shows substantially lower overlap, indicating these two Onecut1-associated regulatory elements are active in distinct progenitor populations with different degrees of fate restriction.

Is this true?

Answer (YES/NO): NO